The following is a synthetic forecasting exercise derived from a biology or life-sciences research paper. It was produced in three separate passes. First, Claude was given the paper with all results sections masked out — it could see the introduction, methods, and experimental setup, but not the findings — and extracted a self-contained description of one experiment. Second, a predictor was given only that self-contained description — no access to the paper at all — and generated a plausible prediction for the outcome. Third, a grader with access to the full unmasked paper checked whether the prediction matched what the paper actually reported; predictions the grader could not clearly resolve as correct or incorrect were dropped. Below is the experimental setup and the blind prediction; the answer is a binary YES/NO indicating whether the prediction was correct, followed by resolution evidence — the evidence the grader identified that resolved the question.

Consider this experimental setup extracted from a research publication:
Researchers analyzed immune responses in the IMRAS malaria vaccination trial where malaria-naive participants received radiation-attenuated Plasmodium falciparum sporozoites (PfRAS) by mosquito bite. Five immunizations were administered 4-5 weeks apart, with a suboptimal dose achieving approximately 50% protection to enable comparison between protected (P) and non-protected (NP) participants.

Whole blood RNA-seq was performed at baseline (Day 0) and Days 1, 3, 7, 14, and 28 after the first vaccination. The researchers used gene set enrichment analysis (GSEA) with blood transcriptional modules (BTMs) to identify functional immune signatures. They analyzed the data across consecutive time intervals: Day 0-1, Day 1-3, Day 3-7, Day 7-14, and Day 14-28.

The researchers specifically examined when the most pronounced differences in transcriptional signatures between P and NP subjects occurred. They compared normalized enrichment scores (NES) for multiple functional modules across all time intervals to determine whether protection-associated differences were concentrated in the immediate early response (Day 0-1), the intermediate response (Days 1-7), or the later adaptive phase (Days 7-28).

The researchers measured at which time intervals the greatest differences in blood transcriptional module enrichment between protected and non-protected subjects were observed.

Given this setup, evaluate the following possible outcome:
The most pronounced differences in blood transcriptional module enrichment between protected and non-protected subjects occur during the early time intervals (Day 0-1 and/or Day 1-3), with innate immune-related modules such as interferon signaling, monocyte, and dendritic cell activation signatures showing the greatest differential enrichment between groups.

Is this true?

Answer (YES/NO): YES